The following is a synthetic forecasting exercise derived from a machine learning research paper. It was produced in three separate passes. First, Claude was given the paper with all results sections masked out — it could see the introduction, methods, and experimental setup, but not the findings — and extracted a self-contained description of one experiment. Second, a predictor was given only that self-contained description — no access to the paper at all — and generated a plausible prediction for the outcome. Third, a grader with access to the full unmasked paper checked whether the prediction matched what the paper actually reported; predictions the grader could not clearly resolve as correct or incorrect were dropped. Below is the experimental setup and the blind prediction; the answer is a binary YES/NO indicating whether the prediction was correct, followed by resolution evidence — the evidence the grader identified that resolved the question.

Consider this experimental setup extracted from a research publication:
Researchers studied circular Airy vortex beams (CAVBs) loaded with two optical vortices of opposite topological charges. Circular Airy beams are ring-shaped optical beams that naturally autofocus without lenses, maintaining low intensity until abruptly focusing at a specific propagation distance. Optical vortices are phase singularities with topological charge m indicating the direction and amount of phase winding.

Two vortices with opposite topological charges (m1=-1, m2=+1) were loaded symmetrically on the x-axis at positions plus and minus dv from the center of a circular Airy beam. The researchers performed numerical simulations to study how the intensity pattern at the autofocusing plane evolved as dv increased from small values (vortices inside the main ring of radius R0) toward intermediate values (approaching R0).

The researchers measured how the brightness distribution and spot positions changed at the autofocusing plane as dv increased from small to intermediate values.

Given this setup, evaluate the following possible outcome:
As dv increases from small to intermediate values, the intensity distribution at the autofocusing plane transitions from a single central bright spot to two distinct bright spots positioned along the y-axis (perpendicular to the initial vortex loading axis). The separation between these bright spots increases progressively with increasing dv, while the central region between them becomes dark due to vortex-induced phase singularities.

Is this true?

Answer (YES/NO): NO